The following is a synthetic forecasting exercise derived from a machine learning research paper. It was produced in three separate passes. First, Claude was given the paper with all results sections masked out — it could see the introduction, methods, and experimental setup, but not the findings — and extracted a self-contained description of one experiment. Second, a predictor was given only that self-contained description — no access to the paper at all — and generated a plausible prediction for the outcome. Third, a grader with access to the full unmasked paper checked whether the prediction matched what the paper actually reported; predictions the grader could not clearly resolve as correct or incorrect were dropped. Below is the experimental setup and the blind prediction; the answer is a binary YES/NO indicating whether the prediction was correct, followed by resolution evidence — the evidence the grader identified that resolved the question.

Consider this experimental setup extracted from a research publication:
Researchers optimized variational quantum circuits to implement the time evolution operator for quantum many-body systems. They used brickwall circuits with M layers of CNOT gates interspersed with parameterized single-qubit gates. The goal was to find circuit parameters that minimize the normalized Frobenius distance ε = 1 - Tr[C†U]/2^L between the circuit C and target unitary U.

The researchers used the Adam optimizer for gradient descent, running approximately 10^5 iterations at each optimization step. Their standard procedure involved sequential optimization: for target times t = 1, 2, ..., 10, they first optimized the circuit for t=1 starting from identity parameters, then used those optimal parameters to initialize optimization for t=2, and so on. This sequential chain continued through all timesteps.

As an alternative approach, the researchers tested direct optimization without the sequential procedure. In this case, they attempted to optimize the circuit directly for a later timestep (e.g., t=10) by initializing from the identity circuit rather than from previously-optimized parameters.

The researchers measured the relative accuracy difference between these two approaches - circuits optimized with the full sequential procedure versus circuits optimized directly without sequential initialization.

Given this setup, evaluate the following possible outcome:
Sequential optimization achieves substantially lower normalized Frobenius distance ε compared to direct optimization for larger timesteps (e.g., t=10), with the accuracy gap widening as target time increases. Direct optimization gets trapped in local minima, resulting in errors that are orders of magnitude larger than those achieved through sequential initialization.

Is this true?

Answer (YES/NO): YES